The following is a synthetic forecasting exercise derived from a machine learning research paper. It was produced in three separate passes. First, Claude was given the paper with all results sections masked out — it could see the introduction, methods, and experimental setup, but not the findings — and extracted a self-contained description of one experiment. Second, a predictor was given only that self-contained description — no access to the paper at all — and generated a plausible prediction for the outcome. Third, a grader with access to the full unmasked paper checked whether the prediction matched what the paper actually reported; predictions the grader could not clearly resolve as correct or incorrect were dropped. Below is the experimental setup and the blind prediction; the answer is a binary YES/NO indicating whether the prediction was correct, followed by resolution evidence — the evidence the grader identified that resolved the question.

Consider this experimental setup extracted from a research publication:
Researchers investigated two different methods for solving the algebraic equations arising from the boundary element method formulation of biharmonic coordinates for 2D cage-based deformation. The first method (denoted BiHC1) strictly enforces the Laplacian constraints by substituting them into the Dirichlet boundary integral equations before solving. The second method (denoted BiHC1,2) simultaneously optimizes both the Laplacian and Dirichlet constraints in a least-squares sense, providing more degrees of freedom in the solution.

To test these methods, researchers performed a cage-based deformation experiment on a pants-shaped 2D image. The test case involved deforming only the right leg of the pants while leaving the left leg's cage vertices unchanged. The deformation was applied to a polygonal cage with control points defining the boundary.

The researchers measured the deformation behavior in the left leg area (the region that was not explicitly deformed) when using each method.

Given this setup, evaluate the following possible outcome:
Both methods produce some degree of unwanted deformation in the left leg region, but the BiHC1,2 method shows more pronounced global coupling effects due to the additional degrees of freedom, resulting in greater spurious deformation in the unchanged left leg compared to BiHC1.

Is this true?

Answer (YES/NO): NO